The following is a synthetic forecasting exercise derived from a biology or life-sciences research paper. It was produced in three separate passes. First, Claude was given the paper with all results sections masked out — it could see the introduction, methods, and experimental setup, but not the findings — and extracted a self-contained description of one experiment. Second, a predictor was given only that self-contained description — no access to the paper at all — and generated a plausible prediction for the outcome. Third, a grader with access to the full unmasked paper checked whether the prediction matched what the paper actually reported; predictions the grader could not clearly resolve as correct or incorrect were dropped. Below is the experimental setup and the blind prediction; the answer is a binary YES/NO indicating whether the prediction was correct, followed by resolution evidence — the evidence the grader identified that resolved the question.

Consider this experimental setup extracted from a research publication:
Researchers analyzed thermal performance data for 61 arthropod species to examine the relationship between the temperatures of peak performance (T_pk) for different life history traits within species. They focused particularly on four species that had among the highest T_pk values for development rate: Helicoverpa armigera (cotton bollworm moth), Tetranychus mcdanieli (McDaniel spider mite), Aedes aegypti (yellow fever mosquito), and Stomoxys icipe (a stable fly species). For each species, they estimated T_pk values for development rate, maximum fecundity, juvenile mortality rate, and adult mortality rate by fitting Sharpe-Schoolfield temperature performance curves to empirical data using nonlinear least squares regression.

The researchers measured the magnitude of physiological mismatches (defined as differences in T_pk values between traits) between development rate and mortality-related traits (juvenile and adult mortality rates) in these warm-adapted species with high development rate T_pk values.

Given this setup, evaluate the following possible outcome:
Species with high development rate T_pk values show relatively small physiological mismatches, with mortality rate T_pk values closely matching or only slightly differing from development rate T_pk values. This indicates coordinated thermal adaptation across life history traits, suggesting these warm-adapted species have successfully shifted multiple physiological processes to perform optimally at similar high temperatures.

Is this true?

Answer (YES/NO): NO